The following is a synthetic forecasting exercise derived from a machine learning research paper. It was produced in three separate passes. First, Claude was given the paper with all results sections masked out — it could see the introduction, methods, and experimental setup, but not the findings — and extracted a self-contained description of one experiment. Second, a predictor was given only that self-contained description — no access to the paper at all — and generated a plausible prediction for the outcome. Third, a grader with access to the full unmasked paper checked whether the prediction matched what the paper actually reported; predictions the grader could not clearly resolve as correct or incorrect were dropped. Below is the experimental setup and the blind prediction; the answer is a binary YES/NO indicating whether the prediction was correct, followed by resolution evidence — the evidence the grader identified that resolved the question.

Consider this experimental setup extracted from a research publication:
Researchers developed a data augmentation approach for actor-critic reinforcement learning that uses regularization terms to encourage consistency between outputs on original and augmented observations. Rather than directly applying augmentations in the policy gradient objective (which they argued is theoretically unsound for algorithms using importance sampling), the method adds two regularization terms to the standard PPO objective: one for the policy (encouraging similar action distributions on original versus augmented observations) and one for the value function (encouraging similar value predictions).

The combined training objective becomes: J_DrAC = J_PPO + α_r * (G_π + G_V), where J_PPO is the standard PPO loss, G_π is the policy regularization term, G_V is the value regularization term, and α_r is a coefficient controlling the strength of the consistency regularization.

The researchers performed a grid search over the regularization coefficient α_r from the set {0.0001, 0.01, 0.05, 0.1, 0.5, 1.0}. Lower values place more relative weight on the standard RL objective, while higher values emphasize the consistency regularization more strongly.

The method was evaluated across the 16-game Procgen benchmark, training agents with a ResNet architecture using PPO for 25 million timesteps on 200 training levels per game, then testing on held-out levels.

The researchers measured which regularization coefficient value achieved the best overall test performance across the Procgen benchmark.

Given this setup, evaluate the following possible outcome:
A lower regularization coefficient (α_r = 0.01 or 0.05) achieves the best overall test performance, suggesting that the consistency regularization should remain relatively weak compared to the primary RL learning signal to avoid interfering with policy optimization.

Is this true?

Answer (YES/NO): NO